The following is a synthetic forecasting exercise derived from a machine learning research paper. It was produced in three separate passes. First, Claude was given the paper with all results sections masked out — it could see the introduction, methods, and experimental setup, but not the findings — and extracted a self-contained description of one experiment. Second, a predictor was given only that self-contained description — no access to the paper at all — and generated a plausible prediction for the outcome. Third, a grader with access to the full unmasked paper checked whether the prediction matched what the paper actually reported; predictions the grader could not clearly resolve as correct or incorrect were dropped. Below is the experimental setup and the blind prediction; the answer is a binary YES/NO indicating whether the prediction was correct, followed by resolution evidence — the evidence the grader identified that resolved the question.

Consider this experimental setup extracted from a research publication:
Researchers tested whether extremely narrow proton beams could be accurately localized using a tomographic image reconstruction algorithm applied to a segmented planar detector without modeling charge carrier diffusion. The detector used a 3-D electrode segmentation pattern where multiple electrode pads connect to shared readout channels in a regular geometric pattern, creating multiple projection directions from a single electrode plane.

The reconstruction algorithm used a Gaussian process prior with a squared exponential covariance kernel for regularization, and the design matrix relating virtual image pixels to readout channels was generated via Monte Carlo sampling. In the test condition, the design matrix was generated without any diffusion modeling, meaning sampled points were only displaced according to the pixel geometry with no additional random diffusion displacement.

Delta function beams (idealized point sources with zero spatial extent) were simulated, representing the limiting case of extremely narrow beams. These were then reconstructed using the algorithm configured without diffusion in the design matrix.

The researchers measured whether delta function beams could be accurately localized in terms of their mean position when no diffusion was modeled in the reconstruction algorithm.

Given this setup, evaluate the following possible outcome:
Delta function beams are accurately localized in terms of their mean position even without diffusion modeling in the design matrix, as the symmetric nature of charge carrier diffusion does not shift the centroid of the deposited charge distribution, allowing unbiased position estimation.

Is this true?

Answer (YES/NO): NO